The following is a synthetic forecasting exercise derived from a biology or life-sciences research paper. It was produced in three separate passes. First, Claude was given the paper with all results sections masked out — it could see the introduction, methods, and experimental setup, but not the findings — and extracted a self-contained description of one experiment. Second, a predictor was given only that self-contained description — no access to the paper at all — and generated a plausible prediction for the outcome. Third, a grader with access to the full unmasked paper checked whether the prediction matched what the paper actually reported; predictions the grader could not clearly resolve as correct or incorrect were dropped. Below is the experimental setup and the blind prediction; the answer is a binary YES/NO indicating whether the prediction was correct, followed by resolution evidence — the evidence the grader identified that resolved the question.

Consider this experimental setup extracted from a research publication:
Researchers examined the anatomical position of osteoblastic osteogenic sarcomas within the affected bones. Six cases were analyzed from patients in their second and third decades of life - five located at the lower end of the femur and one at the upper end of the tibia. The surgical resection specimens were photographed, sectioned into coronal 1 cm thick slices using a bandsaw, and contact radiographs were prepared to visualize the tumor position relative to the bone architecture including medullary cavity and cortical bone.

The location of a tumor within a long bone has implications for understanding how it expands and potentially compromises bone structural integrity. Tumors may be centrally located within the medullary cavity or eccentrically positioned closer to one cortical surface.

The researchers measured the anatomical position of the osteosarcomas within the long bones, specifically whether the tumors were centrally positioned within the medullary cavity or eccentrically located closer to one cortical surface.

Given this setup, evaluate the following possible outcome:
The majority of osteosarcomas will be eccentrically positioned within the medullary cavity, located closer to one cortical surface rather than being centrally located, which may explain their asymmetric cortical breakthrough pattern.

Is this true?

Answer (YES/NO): YES